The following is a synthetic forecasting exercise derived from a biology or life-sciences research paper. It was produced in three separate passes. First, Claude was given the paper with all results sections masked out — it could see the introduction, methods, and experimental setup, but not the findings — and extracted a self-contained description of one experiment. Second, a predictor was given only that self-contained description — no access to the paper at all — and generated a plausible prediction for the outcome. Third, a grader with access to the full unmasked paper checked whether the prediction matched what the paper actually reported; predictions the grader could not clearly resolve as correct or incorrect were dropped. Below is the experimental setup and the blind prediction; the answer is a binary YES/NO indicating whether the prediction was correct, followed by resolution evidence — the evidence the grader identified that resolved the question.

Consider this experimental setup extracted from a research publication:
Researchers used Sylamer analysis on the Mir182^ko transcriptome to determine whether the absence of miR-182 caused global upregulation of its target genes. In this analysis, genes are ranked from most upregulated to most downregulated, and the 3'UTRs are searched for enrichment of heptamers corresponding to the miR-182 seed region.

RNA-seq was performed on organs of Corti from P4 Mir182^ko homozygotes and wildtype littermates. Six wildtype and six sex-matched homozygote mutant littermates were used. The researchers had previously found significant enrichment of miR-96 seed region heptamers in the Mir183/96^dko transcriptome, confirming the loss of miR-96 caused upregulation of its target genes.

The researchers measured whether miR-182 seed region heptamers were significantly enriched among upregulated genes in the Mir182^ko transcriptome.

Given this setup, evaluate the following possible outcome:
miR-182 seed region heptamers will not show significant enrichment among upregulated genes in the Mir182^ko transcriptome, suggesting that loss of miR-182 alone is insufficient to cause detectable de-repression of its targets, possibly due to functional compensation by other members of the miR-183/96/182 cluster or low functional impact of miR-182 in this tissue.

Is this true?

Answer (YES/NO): YES